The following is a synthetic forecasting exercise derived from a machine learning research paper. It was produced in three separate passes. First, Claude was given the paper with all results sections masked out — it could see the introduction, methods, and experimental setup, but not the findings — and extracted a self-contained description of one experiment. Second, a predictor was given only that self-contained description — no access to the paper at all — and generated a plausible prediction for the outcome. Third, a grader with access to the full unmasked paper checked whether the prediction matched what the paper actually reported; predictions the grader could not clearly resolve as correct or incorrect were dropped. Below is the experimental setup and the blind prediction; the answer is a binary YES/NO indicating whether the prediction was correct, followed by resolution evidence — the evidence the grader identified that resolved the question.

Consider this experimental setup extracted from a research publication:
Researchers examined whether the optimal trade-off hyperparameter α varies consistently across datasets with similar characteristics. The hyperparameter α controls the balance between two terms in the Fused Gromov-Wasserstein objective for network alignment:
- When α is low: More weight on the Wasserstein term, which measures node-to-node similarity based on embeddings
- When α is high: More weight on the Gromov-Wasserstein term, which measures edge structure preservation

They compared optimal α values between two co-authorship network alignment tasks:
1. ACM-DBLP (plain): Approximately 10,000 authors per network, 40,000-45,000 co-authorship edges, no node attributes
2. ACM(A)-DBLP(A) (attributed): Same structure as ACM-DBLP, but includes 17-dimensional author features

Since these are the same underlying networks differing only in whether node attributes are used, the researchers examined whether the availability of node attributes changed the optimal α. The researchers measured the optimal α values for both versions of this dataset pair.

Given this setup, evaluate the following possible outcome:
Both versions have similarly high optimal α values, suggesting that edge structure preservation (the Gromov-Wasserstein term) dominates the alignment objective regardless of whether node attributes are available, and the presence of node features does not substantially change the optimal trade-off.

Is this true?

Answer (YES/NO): YES